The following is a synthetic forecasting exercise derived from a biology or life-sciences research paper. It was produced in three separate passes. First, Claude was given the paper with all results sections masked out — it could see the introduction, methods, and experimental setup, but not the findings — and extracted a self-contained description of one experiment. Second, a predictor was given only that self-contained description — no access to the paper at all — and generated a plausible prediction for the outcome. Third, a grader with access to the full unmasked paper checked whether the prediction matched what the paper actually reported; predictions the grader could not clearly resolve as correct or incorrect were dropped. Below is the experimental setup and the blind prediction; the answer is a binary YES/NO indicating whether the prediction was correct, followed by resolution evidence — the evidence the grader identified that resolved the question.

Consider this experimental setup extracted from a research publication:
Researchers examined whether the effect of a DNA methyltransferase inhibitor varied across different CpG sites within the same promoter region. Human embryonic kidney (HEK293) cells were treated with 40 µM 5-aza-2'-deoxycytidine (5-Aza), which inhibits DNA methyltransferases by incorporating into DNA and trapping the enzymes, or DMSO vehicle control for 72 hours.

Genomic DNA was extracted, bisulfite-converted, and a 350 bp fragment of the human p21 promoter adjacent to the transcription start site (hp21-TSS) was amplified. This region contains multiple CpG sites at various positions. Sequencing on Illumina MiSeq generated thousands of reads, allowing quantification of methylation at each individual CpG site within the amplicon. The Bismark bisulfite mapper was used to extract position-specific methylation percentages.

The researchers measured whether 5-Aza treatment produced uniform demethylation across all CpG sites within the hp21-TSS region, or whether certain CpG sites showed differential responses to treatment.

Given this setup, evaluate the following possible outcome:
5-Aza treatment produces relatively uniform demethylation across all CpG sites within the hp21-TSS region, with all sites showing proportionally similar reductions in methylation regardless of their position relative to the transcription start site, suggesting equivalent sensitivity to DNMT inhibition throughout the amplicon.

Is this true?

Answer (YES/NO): NO